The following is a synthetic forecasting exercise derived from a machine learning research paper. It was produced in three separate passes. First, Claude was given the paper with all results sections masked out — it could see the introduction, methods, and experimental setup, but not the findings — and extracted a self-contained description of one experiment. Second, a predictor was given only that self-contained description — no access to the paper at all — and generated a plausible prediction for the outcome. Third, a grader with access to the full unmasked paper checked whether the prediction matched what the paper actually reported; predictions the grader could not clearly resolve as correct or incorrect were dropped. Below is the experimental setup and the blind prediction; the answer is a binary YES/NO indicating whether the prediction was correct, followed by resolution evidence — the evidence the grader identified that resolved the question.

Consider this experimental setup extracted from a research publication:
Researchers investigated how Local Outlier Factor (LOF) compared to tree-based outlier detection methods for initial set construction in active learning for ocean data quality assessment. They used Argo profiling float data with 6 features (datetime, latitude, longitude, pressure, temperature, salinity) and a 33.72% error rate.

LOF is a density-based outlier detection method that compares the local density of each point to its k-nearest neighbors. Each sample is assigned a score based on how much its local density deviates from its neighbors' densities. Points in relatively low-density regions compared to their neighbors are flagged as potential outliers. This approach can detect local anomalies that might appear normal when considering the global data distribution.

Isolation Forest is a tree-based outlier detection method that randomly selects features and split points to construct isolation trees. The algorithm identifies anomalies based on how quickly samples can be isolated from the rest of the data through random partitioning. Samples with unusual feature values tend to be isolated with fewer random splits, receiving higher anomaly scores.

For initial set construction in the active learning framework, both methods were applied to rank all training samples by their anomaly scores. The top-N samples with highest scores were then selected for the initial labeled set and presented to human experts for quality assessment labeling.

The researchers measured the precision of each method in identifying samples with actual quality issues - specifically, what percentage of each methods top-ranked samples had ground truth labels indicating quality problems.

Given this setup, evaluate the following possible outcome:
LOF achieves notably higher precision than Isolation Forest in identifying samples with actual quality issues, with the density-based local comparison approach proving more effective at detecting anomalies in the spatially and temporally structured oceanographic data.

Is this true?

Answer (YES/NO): YES